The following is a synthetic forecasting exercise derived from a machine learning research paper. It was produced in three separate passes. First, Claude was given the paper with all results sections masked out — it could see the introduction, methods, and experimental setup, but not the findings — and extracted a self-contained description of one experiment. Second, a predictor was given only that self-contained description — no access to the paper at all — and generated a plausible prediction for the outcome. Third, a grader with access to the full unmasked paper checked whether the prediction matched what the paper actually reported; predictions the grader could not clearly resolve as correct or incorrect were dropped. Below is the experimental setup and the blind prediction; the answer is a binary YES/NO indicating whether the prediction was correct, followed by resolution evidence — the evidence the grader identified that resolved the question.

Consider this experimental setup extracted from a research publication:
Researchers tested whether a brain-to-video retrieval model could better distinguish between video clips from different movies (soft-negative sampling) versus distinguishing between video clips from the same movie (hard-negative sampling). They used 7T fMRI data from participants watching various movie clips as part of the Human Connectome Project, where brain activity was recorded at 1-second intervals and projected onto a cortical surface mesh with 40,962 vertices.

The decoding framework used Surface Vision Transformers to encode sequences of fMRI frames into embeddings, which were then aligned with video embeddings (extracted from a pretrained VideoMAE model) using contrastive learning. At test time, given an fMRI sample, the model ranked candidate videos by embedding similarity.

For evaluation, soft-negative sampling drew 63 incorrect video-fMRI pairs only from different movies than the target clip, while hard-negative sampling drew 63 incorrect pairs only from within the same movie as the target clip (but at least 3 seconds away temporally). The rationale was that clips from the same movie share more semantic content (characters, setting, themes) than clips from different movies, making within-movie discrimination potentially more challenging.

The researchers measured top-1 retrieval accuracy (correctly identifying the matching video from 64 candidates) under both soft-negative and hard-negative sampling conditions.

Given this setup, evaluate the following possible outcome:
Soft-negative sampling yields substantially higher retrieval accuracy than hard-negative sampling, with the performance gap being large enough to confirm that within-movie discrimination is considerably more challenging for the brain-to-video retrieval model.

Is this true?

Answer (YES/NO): YES